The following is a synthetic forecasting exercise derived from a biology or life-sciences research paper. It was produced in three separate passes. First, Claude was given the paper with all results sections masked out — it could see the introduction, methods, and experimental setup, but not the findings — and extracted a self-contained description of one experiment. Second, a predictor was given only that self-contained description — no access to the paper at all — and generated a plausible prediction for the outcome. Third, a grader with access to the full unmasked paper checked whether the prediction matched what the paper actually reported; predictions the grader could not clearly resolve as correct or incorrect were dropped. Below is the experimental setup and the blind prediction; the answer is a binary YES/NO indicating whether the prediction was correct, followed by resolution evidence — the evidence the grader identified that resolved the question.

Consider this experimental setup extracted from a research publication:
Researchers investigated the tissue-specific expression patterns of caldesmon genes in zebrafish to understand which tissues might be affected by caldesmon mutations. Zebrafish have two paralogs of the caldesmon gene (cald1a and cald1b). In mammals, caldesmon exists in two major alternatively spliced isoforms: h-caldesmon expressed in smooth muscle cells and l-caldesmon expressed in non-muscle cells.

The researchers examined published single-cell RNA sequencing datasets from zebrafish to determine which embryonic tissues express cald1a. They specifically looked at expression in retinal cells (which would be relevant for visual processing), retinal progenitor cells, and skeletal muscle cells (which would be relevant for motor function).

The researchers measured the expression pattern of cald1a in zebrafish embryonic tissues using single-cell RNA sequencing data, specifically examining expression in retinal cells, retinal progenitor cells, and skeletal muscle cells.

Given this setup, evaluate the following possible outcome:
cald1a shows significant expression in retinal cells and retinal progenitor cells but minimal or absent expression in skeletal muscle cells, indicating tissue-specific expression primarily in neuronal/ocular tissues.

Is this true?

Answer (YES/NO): YES